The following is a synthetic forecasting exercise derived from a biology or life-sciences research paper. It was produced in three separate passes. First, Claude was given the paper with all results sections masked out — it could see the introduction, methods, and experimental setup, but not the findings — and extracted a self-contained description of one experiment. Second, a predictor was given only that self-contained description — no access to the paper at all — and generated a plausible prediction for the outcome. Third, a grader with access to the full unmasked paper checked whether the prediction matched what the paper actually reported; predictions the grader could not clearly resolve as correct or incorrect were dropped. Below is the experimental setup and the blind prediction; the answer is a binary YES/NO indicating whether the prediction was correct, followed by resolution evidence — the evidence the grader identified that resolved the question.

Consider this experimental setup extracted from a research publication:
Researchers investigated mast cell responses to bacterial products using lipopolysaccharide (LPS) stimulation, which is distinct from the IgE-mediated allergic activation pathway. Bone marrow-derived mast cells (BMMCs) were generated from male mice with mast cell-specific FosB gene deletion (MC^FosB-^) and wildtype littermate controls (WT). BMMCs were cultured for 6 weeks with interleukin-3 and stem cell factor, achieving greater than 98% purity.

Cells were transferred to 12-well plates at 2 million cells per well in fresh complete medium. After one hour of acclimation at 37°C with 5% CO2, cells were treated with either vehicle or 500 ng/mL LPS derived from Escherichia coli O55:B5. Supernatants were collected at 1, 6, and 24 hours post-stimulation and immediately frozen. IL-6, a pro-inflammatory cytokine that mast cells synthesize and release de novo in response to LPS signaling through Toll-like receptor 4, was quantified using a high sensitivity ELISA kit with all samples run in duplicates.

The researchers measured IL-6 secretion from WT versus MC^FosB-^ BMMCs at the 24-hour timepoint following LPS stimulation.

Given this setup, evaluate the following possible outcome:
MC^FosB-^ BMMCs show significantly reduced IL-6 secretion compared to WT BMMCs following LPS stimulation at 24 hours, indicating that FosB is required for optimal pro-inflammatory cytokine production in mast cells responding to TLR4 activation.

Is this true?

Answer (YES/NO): NO